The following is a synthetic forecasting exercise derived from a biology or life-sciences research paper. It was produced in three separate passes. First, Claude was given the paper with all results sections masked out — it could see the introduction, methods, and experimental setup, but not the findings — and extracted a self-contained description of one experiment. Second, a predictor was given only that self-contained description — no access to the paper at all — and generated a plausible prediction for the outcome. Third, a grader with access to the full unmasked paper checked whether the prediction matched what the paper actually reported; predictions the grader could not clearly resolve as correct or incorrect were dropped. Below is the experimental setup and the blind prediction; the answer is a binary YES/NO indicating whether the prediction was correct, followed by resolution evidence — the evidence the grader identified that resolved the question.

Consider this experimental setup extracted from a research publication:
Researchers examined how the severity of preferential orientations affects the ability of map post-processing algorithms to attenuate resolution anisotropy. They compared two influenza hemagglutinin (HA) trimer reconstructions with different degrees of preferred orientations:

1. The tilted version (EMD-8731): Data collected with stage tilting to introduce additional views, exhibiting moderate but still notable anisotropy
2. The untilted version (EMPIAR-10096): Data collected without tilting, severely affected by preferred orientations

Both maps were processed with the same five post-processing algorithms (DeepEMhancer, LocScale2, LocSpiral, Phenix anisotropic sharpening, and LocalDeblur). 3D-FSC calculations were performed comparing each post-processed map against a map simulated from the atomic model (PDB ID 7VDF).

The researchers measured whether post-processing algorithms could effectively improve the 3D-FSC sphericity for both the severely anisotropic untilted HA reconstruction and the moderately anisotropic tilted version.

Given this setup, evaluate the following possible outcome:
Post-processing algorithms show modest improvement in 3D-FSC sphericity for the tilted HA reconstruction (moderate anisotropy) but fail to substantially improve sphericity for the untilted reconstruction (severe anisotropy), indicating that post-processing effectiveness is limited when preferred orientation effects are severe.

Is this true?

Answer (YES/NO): YES